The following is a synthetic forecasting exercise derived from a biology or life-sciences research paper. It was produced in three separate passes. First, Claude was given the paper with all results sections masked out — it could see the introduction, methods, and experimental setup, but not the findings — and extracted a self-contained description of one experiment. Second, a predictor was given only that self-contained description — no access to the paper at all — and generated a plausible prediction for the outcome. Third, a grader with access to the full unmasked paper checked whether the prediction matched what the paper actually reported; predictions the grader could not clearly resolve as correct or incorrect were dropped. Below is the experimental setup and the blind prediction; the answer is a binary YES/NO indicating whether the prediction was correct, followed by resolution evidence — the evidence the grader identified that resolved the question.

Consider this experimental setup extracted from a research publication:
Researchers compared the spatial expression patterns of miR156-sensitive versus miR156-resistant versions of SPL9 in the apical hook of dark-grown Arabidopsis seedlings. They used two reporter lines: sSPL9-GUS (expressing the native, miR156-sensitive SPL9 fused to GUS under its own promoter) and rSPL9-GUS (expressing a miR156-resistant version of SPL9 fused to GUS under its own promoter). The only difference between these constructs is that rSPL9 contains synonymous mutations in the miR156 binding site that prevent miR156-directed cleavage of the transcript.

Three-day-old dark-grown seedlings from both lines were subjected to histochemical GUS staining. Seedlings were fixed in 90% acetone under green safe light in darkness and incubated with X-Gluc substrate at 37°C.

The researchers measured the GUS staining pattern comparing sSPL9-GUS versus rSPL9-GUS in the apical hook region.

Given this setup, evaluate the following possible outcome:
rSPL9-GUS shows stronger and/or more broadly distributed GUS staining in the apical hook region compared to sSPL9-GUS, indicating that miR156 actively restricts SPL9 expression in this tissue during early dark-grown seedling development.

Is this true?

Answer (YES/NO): YES